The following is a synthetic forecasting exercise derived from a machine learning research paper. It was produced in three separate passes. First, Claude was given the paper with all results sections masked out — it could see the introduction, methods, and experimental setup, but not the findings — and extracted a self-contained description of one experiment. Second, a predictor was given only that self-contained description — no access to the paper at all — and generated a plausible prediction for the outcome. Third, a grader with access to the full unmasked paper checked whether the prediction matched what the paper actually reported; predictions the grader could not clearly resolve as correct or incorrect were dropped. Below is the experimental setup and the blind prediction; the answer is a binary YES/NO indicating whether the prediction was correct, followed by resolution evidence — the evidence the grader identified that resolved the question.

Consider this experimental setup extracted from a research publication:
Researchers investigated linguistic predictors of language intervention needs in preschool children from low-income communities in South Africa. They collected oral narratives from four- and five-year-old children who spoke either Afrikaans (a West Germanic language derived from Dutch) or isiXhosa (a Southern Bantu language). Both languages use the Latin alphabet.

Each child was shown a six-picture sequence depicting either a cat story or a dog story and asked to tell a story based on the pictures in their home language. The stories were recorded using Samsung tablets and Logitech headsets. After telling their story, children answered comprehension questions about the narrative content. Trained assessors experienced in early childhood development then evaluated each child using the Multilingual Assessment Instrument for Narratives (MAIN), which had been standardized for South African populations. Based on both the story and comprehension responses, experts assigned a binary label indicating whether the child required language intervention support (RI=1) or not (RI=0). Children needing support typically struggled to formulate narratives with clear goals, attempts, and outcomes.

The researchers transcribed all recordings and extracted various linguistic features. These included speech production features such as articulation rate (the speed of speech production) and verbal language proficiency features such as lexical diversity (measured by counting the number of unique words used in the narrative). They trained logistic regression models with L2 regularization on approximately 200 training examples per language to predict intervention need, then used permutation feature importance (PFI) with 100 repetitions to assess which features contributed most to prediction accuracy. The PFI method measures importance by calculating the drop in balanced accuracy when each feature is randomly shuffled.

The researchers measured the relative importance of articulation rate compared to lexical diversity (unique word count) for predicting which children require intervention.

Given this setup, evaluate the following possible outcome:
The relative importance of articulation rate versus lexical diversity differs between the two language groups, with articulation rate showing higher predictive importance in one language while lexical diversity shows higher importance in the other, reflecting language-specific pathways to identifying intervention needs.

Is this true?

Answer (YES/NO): NO